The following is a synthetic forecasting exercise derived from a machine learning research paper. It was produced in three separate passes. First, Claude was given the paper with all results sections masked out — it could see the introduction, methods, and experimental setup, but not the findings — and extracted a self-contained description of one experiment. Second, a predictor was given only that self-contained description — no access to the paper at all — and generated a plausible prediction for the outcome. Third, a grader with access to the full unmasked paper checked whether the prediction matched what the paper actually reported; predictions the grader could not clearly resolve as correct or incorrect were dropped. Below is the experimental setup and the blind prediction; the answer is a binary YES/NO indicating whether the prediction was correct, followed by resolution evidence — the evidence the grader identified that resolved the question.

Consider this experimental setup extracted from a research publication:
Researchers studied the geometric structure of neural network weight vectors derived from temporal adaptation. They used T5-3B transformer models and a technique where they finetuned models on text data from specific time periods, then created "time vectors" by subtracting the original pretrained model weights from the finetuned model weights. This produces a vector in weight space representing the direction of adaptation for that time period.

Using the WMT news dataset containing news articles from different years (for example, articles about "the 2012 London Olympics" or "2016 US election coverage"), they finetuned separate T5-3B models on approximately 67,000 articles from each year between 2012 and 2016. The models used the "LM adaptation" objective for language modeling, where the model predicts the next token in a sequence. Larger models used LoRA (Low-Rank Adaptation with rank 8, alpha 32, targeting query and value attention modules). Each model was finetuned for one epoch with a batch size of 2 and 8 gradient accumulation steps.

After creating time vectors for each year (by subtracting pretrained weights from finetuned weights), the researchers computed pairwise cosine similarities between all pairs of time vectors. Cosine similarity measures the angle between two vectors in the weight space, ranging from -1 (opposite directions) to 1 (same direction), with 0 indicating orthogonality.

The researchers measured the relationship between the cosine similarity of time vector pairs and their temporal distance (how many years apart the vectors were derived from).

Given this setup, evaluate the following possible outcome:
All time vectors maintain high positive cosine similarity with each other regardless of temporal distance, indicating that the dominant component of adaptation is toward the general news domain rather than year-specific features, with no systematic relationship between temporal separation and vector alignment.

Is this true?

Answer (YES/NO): NO